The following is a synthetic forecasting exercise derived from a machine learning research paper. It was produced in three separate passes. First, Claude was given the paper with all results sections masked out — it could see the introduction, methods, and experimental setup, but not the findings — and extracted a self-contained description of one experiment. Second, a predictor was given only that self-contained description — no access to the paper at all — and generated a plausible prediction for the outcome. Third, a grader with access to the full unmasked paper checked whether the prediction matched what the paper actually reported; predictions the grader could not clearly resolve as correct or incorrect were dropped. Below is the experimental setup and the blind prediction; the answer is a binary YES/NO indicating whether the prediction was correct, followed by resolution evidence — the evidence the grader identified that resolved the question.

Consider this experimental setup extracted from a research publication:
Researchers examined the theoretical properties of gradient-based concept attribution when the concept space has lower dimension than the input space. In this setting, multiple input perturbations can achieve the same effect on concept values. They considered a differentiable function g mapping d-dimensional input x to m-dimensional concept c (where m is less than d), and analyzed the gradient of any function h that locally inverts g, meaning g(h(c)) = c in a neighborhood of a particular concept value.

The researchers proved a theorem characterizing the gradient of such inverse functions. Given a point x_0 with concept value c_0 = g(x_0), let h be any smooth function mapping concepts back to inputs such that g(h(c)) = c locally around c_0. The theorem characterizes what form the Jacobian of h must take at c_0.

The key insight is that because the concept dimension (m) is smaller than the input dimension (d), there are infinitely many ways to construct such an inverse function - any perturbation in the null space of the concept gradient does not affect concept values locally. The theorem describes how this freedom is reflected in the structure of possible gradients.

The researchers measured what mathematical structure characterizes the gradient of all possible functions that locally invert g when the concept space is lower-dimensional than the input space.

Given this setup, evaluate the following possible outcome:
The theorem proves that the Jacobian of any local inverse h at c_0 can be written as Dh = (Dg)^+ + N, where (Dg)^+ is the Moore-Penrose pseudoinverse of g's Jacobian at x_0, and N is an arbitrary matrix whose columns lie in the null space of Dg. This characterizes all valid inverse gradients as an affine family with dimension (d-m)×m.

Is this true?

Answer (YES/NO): YES